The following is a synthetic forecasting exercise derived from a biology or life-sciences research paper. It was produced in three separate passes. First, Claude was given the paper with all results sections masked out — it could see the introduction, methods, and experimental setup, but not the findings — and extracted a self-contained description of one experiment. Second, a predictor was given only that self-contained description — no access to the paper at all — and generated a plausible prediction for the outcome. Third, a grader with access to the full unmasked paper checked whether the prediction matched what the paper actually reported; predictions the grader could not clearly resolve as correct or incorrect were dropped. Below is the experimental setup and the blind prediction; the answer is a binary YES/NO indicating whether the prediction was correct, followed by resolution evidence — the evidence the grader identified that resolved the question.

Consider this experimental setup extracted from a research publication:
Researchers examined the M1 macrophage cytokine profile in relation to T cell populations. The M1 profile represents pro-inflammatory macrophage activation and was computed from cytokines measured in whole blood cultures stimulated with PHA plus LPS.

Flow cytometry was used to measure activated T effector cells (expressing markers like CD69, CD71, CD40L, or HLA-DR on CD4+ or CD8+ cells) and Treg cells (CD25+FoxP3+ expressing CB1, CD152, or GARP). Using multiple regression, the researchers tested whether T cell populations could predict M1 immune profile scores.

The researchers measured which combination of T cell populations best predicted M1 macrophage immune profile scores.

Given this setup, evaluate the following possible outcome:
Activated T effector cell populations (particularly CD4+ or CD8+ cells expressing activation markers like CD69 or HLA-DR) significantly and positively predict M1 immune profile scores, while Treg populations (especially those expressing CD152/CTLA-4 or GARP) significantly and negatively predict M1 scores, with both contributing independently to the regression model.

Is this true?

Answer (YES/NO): YES